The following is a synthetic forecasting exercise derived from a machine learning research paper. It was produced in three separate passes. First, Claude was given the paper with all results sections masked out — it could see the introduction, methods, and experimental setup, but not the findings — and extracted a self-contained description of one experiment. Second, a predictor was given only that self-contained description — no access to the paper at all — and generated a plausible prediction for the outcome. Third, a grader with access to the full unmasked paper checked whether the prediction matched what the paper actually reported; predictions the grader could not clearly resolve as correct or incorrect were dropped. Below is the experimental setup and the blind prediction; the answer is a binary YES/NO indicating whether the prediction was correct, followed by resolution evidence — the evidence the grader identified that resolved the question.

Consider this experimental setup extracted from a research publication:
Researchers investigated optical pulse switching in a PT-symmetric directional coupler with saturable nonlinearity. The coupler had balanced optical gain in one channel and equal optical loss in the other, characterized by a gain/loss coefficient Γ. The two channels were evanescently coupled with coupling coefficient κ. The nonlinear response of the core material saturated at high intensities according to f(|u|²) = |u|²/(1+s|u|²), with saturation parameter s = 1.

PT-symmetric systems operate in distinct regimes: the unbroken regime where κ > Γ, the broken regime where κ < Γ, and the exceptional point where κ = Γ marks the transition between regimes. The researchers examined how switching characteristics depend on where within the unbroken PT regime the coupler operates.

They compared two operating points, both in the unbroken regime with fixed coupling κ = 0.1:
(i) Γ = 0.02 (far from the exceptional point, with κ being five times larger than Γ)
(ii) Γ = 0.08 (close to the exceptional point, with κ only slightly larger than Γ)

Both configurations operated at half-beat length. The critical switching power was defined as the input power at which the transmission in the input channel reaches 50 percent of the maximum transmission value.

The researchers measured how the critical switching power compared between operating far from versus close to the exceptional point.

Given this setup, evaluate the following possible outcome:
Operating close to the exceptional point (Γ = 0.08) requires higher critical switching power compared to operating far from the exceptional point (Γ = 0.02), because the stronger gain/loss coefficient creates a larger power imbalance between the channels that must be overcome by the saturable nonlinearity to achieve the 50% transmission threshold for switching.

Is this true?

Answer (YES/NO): NO